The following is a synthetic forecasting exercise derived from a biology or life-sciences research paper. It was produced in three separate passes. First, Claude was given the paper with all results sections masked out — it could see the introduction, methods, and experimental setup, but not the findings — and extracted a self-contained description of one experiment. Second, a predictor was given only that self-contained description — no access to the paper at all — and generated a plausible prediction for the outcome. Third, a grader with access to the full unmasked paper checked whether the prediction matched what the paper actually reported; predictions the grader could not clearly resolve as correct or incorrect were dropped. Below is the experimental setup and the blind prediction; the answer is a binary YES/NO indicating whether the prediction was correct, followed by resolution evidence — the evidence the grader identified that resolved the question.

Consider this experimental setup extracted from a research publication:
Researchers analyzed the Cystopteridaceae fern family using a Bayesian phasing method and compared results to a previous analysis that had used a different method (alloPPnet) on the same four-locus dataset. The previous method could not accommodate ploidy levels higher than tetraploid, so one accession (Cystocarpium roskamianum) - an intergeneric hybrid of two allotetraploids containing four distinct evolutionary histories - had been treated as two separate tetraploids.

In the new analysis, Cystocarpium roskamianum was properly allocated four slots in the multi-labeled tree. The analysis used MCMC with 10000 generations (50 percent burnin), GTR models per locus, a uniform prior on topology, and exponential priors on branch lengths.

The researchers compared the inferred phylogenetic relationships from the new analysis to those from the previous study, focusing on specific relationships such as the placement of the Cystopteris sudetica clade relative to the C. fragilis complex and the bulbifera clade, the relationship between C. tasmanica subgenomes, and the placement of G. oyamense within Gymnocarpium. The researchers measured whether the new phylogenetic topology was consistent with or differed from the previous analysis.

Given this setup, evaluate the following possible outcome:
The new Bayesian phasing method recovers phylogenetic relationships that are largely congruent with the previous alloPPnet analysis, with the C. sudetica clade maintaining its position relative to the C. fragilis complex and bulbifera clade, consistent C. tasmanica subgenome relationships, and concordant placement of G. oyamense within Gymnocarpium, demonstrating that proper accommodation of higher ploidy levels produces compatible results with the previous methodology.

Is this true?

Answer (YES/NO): NO